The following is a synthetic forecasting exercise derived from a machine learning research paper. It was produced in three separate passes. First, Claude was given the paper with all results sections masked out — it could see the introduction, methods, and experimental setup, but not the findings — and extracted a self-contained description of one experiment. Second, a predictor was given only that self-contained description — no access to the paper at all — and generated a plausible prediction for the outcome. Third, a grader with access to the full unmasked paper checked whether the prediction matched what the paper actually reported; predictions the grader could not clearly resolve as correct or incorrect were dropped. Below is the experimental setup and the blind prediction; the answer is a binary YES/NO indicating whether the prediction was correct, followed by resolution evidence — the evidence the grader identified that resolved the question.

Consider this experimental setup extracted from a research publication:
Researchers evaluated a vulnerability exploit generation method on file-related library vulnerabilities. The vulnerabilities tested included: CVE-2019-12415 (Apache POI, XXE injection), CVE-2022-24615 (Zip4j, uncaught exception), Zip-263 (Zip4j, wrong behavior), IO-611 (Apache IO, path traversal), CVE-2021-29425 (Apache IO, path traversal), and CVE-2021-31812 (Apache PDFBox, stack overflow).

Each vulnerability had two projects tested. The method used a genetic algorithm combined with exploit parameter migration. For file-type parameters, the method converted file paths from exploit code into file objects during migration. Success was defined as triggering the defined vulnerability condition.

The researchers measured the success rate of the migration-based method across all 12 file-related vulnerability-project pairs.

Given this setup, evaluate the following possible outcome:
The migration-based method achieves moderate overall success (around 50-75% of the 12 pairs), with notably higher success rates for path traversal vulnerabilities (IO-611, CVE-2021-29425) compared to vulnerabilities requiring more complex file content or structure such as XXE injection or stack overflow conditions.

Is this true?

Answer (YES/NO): NO